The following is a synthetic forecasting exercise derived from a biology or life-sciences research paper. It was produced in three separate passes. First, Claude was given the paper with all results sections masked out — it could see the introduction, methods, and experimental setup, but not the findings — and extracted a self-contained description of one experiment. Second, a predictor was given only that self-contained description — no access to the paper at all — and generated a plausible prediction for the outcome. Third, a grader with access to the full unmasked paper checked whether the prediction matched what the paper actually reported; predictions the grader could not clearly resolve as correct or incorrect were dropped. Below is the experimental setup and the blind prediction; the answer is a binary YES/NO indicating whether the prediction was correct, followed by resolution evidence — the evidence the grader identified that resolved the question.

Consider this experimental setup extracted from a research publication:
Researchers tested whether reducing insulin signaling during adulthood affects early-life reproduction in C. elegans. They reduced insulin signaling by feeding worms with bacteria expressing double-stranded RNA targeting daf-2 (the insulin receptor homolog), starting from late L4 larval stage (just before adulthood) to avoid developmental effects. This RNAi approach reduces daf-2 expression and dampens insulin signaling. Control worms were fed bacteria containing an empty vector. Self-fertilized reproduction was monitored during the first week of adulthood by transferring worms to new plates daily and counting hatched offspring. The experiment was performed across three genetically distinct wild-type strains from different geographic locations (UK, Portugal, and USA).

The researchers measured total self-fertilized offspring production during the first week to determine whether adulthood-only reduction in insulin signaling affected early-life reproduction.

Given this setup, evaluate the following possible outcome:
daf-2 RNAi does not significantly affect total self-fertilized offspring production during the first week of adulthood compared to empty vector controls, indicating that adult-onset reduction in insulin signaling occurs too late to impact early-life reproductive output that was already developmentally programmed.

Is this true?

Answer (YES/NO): YES